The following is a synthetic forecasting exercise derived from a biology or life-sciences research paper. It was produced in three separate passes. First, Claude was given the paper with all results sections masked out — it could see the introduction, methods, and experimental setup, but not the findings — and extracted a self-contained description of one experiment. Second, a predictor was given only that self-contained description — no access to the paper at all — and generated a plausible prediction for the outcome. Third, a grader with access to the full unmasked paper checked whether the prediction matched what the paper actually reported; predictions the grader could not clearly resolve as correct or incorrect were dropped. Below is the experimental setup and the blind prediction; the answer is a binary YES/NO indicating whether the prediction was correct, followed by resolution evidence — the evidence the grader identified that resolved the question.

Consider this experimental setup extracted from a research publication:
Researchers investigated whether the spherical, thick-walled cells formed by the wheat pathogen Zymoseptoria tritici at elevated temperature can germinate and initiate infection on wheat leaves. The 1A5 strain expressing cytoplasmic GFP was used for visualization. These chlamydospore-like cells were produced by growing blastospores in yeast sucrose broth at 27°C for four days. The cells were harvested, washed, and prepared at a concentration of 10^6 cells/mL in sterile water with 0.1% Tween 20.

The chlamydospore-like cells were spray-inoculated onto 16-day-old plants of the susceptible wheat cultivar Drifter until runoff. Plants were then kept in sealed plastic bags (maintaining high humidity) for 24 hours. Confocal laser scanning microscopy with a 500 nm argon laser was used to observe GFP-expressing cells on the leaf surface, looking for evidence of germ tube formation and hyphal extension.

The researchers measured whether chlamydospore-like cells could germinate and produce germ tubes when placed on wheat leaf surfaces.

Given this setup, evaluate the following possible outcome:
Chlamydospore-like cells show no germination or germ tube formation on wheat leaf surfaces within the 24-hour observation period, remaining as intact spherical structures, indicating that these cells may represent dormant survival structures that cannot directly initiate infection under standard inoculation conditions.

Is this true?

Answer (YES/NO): NO